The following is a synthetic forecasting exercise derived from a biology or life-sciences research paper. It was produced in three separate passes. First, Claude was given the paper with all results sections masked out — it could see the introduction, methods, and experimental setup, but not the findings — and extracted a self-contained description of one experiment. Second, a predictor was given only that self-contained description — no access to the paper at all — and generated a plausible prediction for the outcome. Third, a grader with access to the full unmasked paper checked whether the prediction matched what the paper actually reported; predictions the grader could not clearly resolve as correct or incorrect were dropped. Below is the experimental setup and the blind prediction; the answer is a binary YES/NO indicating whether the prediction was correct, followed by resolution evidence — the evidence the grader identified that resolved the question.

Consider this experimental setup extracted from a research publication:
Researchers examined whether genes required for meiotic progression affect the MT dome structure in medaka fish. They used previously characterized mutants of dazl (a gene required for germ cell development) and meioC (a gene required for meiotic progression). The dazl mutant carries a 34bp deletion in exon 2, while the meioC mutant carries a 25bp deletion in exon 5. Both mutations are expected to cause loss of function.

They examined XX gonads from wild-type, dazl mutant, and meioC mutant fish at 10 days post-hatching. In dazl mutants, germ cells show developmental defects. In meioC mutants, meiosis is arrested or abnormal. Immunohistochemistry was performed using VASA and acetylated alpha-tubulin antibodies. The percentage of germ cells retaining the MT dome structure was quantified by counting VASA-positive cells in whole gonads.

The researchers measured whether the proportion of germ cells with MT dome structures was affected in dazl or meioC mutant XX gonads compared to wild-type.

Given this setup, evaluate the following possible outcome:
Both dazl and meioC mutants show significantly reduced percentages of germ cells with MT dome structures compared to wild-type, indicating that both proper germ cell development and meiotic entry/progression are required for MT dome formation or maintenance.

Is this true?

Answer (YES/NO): NO